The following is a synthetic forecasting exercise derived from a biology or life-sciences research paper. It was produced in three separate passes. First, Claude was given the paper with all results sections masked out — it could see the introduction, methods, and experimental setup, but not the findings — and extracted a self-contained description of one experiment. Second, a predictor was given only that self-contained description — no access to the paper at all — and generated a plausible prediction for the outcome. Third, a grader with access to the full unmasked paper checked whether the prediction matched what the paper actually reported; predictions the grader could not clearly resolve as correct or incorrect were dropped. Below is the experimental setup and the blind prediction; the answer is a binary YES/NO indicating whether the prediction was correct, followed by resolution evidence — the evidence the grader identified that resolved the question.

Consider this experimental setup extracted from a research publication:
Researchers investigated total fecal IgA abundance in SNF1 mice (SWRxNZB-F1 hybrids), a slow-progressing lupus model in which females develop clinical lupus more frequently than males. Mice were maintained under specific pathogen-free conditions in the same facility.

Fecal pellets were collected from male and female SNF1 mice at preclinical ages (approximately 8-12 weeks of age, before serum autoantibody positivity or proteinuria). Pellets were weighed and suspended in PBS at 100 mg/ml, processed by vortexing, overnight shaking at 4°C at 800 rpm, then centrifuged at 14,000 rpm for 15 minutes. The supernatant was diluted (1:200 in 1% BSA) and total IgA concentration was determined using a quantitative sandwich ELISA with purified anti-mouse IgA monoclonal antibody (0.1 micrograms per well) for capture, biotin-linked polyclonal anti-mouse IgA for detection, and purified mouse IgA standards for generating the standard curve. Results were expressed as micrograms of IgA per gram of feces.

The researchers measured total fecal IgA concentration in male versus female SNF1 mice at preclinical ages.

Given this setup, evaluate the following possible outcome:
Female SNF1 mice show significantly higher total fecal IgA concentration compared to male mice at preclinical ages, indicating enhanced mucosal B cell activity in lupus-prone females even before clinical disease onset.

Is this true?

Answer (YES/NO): YES